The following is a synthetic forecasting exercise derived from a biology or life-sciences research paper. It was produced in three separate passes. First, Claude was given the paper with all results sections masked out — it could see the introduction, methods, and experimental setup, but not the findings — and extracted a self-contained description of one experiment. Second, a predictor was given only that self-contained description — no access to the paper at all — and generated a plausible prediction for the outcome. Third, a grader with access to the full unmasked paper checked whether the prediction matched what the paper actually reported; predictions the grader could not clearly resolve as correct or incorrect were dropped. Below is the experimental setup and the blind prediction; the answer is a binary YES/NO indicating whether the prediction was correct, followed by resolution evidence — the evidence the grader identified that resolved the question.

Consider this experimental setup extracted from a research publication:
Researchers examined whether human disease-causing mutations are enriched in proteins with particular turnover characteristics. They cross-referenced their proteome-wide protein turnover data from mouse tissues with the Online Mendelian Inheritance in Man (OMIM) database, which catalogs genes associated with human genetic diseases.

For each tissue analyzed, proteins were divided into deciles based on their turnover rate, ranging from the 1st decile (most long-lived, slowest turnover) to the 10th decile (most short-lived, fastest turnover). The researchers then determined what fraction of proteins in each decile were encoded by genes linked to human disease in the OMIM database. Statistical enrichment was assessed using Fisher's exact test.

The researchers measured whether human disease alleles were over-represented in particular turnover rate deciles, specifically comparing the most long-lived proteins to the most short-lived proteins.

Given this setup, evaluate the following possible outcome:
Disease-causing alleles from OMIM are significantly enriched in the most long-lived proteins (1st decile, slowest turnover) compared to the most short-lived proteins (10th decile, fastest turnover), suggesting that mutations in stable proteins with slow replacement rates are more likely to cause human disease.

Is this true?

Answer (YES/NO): YES